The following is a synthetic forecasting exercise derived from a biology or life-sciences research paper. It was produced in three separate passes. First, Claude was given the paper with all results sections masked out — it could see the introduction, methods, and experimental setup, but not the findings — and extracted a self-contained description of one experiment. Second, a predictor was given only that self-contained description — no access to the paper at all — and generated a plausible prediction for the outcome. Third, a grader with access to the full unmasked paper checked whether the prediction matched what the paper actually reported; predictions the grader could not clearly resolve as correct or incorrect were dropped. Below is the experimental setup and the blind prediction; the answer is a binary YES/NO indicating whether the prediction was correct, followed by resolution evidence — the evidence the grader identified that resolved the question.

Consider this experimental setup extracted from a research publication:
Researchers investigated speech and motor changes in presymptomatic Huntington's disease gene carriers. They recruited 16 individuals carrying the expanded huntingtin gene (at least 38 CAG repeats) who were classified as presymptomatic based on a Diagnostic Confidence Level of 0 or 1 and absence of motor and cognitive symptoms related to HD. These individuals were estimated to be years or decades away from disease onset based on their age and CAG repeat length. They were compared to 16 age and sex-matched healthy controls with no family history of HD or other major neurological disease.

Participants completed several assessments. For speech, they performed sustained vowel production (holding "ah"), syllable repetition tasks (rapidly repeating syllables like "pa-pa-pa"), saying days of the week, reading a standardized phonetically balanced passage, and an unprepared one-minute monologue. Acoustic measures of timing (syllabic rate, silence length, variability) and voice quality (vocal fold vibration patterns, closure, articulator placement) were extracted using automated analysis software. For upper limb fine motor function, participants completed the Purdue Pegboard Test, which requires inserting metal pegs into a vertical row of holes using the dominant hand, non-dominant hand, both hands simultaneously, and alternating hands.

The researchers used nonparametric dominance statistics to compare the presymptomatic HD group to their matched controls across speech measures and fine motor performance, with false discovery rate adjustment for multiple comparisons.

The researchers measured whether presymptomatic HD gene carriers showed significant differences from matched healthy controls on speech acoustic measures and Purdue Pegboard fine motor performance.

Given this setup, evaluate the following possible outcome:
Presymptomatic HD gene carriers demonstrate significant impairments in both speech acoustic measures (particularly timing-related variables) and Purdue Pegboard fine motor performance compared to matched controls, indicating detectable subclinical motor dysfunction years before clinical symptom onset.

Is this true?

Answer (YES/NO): NO